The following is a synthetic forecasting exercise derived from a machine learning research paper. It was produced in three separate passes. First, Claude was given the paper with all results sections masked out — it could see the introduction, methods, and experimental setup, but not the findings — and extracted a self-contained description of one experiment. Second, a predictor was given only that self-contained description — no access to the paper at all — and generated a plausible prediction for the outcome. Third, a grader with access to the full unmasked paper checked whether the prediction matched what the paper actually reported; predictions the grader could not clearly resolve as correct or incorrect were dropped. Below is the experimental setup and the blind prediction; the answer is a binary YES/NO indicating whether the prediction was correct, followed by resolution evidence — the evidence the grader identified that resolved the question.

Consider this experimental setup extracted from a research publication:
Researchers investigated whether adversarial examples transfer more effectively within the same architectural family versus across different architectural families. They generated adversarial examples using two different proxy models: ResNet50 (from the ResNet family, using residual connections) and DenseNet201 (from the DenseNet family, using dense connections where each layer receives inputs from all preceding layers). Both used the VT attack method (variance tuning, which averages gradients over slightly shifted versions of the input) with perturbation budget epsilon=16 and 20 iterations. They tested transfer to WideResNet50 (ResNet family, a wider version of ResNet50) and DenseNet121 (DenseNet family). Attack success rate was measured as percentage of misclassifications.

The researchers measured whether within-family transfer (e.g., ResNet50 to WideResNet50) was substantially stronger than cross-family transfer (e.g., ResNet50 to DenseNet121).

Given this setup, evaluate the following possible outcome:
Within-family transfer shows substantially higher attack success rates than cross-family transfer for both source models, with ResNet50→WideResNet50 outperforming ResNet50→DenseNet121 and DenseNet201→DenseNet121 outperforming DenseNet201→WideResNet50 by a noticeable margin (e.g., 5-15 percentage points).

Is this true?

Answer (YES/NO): YES